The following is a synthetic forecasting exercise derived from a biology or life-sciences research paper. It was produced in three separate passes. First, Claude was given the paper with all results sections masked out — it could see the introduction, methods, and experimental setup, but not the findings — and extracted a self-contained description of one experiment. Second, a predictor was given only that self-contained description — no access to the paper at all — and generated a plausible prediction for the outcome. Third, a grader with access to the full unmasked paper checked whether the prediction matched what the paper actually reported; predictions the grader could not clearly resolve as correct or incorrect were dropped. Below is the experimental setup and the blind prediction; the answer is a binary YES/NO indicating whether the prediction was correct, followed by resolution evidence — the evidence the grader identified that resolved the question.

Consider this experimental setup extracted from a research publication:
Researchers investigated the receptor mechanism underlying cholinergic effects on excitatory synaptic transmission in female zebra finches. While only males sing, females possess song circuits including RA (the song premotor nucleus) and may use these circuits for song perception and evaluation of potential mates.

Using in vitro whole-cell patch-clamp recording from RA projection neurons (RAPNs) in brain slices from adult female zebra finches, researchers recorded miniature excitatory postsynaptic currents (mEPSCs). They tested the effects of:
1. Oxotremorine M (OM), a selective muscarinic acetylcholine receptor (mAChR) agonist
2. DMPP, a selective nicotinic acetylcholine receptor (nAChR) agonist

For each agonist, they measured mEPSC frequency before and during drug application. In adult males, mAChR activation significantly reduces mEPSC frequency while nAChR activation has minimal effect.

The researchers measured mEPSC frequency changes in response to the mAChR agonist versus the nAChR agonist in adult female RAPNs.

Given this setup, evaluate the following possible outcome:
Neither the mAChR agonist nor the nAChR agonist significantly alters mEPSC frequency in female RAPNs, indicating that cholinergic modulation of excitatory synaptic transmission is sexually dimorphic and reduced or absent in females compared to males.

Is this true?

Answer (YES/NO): NO